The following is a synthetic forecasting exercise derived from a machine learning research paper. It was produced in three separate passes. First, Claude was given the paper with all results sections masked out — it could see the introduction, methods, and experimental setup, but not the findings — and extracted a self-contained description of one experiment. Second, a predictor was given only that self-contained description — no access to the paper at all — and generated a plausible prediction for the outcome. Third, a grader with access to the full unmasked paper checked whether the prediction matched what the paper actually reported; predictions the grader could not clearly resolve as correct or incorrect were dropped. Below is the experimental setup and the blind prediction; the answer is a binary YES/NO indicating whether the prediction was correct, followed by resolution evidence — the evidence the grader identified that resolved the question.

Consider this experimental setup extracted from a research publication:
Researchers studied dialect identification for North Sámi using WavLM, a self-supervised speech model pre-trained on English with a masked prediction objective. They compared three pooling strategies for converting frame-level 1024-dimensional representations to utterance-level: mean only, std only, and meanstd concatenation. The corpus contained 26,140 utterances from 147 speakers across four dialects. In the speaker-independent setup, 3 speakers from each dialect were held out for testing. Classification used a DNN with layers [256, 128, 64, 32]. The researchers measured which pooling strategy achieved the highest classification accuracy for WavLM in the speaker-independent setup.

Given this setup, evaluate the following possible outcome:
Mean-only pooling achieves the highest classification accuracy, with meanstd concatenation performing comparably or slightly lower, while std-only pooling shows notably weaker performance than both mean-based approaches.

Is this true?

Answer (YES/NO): NO